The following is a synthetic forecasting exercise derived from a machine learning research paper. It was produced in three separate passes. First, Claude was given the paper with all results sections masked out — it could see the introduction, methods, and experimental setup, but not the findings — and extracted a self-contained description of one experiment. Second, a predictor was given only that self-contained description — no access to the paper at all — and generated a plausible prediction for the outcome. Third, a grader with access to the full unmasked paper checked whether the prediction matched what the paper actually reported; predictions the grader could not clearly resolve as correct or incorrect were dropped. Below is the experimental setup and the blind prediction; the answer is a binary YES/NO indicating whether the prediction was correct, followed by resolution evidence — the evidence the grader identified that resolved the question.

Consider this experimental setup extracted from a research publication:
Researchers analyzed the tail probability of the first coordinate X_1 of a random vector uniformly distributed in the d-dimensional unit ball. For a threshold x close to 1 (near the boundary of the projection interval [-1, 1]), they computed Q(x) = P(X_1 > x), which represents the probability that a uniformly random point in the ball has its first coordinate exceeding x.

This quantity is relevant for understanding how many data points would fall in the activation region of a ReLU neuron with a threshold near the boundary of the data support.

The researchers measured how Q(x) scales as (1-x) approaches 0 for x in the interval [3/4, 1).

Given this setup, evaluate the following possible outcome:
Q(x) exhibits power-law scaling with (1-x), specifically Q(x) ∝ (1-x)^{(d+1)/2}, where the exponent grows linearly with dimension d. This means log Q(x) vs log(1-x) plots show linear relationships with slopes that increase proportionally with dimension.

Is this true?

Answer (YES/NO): YES